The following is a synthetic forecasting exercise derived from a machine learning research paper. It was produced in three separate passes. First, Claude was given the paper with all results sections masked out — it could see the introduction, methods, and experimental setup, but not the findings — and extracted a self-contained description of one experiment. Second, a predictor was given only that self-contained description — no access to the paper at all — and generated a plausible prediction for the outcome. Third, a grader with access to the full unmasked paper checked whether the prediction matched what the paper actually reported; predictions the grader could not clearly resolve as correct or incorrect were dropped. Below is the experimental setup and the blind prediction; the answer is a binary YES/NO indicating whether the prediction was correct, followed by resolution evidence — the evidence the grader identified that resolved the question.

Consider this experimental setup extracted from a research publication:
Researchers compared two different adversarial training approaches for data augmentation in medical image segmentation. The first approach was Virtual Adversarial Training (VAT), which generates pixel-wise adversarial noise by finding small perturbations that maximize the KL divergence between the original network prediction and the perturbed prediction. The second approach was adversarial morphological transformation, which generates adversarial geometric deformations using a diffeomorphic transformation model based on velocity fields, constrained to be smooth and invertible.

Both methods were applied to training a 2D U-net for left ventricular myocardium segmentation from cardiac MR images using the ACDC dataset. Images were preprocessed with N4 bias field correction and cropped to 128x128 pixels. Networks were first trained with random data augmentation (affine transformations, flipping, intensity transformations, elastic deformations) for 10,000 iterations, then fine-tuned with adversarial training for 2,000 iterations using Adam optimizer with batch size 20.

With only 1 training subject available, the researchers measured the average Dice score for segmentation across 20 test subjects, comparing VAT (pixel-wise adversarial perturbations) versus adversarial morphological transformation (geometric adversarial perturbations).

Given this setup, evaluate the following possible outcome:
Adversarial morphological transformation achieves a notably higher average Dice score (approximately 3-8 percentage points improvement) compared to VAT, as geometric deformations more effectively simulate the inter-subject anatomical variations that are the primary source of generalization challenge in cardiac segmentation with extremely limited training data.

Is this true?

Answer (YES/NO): NO